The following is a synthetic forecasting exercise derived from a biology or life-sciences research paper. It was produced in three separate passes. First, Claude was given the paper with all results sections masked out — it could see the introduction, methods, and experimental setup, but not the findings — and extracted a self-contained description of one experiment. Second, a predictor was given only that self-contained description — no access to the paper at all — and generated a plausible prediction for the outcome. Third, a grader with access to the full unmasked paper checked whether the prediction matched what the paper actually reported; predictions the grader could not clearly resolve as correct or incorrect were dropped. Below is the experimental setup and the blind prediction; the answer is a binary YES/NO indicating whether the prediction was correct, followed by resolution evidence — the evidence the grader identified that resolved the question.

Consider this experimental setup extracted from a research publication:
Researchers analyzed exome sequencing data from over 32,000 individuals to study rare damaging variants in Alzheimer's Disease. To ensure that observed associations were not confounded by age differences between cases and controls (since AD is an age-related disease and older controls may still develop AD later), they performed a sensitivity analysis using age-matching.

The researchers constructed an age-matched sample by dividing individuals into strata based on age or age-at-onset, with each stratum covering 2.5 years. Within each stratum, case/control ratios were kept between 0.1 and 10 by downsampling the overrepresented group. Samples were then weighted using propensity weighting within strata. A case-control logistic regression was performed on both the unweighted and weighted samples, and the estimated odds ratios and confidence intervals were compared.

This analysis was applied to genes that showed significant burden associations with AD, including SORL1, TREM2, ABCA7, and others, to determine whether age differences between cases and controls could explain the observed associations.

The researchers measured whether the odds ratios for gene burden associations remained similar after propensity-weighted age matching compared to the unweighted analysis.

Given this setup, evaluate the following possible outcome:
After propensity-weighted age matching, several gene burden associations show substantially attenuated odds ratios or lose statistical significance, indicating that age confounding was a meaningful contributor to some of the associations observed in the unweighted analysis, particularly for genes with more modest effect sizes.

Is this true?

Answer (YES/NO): NO